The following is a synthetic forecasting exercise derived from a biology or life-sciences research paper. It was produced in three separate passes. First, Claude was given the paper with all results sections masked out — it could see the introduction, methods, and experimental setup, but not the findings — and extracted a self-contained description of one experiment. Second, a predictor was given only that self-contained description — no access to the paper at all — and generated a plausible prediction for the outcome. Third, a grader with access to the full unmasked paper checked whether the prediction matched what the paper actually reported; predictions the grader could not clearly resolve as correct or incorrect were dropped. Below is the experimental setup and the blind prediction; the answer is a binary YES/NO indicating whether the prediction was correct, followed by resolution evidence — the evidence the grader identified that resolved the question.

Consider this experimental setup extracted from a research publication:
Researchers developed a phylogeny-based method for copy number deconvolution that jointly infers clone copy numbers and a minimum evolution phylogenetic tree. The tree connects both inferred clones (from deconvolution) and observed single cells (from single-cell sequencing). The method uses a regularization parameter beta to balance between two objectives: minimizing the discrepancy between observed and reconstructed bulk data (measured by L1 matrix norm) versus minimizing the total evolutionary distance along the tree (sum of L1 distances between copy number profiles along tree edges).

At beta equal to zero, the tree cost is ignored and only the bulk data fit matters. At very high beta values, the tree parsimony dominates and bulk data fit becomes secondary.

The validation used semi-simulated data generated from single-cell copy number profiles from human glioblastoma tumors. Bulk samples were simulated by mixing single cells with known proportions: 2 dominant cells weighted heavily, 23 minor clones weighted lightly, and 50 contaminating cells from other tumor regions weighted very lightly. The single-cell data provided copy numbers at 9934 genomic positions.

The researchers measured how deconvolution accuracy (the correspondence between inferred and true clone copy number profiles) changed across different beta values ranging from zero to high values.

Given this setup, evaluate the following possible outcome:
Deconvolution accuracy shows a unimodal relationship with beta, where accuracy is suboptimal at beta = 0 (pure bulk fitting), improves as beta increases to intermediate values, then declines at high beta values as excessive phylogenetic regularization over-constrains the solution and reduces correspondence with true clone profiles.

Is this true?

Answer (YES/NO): NO